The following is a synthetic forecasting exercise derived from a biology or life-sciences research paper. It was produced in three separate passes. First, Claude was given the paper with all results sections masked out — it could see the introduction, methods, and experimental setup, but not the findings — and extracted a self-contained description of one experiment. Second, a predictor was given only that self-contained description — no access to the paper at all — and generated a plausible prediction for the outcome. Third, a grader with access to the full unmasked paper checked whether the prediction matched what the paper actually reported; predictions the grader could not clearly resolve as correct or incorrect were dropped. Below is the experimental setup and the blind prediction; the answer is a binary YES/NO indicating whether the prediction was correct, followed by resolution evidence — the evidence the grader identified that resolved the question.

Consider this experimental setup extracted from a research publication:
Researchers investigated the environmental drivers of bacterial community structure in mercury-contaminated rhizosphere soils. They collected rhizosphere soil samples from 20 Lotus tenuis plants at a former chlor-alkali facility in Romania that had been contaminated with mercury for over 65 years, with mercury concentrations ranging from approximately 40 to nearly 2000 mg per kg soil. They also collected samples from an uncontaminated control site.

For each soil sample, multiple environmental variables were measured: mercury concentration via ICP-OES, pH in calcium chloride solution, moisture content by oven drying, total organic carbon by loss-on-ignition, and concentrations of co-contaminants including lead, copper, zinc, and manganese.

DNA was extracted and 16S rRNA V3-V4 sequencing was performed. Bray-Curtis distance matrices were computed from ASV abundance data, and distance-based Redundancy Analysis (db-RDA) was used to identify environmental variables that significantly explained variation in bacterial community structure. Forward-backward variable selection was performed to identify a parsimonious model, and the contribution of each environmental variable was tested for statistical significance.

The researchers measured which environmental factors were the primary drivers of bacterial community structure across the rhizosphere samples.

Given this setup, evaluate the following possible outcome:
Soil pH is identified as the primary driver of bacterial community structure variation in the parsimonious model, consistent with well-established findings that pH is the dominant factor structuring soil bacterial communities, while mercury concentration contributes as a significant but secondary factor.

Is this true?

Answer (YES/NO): NO